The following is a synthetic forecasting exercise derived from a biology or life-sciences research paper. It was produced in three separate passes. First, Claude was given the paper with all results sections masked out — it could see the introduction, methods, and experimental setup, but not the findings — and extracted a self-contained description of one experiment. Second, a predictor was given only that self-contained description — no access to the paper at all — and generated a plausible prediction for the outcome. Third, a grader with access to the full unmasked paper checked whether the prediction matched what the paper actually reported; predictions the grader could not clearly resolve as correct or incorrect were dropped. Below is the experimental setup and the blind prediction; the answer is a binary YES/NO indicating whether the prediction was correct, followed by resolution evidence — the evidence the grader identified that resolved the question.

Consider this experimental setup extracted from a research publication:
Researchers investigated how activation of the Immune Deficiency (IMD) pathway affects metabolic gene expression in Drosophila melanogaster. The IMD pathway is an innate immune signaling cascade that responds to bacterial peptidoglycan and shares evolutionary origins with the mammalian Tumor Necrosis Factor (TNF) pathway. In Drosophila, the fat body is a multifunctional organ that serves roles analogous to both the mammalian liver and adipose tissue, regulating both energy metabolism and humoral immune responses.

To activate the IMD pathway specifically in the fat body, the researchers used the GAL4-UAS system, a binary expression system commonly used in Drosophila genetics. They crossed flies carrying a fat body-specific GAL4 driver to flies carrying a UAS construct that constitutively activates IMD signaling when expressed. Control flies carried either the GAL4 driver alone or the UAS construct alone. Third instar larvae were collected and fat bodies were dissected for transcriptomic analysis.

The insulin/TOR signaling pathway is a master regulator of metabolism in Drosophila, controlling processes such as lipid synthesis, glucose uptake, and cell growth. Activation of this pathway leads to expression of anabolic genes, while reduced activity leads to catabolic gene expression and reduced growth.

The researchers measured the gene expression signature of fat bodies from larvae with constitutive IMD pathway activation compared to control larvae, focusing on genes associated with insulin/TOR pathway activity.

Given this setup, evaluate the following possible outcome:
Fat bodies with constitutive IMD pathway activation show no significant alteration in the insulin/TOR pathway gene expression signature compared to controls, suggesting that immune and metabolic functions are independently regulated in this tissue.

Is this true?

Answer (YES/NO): NO